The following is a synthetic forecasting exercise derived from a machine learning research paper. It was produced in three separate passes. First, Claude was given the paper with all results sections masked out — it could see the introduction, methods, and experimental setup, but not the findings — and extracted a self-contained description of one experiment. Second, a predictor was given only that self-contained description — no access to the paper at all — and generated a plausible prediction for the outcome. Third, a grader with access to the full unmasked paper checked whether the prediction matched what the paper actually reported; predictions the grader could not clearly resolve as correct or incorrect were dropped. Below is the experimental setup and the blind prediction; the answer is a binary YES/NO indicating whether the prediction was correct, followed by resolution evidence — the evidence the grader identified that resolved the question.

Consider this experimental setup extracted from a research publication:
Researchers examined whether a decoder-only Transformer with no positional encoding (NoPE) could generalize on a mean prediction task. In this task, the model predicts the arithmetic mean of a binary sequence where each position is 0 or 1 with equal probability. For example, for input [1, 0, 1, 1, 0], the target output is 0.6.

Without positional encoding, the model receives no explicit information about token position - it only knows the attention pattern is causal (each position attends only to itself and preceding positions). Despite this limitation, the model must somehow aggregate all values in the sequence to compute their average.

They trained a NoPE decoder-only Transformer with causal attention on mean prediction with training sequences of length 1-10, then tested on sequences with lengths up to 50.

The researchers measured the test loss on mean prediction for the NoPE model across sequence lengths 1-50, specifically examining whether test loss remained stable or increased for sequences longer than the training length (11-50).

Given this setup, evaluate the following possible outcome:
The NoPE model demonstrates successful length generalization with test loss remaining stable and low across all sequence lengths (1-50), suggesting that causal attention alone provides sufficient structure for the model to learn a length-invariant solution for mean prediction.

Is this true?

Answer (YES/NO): YES